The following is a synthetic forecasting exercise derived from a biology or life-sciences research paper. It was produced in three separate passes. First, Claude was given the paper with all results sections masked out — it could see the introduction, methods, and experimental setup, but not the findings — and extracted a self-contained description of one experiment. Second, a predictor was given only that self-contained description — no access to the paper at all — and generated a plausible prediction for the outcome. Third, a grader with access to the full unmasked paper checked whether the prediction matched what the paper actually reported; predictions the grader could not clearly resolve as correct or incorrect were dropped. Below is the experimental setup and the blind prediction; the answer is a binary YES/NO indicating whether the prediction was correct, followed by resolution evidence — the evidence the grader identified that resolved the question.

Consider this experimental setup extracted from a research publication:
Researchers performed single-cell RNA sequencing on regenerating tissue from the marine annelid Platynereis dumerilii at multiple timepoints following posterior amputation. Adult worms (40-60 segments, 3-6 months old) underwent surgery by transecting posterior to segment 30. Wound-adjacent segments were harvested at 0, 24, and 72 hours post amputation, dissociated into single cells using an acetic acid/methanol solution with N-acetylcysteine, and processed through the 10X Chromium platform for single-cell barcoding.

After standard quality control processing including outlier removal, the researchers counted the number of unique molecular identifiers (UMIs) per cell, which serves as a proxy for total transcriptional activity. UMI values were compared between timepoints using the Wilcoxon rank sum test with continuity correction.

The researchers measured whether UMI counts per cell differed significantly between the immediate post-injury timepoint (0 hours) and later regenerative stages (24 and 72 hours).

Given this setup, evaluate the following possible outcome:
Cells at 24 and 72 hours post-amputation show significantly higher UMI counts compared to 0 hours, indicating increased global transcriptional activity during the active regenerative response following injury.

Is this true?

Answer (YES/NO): YES